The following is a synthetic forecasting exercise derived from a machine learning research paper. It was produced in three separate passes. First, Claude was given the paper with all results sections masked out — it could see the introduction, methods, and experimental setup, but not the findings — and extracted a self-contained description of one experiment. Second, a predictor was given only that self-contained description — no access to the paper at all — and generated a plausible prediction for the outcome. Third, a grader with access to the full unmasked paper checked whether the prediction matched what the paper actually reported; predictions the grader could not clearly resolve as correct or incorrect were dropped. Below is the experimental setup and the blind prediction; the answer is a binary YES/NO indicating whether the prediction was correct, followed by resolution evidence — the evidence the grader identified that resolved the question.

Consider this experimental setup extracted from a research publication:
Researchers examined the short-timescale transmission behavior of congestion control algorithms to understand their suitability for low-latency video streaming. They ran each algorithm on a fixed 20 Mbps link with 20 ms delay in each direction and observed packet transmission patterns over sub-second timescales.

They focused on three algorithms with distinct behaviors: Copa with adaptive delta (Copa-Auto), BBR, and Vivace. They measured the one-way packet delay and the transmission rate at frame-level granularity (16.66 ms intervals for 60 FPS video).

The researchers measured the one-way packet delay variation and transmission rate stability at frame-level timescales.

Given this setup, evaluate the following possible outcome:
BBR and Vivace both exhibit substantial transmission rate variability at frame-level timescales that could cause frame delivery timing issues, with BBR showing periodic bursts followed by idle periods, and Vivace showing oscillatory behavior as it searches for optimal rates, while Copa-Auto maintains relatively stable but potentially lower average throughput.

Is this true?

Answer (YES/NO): NO